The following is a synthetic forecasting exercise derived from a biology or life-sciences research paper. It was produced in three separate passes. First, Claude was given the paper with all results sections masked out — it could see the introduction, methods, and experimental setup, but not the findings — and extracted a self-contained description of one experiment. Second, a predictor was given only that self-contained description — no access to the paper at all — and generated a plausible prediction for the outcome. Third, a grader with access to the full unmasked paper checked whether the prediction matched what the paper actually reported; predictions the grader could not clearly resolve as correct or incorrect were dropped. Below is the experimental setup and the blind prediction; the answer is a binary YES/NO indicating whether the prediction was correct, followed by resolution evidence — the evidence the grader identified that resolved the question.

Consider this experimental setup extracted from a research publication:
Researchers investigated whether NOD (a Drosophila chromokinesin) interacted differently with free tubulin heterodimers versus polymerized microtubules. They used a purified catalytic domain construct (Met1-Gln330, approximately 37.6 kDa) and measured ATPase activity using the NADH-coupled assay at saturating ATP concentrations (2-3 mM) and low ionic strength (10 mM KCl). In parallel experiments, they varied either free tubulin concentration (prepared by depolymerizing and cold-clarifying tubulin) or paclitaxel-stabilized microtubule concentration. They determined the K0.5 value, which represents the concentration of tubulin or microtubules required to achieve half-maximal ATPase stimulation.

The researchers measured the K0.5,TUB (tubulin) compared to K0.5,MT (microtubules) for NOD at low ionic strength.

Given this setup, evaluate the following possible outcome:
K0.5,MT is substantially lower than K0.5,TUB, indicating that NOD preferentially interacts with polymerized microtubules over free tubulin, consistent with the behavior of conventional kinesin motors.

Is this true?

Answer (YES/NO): YES